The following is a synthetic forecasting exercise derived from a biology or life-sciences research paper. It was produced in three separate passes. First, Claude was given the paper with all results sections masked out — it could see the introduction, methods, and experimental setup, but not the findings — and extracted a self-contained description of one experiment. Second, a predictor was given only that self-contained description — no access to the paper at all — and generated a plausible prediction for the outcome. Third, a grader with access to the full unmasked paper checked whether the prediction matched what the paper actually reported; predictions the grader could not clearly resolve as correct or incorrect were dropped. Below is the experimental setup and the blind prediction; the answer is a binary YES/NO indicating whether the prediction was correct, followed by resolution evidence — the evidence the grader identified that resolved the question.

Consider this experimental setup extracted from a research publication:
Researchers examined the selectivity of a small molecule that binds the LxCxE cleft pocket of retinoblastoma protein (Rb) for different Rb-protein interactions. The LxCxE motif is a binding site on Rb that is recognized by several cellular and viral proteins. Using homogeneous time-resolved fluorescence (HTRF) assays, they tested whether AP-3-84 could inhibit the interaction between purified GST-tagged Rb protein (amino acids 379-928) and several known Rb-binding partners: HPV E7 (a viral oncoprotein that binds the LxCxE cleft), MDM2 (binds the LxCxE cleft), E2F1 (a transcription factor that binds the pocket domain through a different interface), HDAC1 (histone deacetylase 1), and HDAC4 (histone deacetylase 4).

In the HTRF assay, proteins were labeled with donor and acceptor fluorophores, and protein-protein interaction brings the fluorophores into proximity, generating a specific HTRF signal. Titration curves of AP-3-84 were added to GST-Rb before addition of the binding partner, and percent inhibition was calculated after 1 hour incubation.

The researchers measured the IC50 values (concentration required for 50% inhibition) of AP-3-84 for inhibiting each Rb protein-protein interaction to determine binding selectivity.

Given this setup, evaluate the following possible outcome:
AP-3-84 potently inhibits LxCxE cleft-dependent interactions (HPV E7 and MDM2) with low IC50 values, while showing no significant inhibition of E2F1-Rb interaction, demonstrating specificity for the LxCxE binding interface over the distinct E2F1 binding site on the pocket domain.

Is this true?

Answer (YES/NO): NO